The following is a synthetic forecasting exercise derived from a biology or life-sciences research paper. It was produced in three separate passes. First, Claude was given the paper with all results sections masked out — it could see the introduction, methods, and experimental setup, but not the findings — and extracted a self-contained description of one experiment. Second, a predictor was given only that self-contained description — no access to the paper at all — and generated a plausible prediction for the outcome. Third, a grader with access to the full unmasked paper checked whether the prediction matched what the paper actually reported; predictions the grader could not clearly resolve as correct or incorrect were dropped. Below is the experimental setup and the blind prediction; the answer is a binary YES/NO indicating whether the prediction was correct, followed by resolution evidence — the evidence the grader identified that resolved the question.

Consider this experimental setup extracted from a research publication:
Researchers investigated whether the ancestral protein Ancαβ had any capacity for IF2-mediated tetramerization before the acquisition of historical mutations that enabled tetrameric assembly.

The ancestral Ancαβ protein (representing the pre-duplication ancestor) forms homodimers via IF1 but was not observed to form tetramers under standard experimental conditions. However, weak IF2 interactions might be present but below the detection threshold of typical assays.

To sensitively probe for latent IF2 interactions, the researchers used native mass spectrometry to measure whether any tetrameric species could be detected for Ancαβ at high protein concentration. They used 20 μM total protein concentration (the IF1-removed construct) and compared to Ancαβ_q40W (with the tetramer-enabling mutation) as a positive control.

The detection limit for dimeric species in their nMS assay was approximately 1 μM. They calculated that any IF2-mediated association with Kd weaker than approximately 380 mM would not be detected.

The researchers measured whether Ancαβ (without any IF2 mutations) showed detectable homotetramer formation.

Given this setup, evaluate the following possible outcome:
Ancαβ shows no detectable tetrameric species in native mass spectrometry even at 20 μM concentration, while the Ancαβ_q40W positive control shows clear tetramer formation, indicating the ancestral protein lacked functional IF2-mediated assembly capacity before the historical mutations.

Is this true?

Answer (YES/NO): YES